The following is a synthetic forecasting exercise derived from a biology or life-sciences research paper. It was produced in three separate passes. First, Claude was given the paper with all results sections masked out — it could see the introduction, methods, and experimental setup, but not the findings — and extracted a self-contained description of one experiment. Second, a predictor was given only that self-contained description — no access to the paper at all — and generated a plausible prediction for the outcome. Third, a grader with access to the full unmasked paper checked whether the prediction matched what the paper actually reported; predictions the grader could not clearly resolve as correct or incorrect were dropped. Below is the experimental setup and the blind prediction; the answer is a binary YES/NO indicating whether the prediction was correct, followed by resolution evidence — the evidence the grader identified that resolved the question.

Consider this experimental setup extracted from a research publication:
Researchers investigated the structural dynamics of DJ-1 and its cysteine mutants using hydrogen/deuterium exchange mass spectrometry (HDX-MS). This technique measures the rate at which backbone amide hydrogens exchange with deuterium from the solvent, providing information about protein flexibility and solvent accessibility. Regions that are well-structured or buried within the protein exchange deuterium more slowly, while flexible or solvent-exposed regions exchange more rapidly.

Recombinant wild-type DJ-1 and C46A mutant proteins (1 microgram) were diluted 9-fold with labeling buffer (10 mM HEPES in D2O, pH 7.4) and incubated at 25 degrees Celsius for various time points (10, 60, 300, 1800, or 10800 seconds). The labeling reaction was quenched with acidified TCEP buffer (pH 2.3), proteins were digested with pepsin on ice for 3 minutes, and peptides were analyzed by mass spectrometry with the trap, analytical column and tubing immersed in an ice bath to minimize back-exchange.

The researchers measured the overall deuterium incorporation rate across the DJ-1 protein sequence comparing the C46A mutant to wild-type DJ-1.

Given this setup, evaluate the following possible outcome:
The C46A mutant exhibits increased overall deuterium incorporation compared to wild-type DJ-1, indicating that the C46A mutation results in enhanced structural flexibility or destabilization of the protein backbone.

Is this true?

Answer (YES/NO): YES